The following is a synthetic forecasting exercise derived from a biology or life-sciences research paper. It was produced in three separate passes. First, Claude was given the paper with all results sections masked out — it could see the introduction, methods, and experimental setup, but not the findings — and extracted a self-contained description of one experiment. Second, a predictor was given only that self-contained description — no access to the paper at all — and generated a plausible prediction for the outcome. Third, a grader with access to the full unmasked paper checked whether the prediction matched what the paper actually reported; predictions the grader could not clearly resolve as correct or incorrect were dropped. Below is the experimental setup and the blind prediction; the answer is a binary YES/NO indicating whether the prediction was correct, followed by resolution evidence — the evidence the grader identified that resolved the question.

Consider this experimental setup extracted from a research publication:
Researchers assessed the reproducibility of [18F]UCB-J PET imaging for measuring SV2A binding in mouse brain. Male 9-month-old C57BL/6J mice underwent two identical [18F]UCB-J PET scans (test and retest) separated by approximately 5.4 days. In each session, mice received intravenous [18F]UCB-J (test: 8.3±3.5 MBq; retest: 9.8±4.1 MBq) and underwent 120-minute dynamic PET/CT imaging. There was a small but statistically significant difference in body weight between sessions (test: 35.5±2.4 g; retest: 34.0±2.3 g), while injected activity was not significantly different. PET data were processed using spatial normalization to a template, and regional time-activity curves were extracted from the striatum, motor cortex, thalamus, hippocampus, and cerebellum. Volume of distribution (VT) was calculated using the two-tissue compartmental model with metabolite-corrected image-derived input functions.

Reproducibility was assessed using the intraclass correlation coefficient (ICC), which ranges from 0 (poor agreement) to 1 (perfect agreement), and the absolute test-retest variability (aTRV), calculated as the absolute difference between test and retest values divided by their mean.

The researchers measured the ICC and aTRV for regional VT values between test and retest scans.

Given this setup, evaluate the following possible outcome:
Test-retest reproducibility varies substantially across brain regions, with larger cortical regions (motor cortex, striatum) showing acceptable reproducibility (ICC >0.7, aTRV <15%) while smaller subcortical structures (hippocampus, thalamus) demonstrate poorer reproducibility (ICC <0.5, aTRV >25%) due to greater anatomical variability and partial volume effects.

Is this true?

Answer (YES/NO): NO